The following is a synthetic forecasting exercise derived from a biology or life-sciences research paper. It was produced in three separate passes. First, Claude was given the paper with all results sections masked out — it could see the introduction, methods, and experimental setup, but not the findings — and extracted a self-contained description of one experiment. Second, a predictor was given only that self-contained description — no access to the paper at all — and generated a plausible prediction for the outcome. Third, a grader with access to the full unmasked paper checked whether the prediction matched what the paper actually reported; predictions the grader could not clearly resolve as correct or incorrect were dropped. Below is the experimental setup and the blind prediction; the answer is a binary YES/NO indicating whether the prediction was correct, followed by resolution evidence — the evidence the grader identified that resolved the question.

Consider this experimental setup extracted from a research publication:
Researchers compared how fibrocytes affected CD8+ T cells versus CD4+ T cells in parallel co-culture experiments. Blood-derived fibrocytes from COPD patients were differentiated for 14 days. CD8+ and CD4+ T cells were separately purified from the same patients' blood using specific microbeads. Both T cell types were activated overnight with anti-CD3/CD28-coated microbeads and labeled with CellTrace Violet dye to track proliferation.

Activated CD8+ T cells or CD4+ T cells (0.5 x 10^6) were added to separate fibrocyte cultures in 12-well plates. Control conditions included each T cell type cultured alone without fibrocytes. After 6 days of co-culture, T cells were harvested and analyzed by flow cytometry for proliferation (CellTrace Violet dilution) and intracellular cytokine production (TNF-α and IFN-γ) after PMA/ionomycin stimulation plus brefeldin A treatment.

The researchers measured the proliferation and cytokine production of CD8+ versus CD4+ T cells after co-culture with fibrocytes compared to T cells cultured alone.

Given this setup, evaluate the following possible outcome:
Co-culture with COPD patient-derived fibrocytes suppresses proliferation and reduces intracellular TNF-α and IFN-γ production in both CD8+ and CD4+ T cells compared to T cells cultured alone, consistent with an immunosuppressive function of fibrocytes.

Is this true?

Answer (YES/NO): NO